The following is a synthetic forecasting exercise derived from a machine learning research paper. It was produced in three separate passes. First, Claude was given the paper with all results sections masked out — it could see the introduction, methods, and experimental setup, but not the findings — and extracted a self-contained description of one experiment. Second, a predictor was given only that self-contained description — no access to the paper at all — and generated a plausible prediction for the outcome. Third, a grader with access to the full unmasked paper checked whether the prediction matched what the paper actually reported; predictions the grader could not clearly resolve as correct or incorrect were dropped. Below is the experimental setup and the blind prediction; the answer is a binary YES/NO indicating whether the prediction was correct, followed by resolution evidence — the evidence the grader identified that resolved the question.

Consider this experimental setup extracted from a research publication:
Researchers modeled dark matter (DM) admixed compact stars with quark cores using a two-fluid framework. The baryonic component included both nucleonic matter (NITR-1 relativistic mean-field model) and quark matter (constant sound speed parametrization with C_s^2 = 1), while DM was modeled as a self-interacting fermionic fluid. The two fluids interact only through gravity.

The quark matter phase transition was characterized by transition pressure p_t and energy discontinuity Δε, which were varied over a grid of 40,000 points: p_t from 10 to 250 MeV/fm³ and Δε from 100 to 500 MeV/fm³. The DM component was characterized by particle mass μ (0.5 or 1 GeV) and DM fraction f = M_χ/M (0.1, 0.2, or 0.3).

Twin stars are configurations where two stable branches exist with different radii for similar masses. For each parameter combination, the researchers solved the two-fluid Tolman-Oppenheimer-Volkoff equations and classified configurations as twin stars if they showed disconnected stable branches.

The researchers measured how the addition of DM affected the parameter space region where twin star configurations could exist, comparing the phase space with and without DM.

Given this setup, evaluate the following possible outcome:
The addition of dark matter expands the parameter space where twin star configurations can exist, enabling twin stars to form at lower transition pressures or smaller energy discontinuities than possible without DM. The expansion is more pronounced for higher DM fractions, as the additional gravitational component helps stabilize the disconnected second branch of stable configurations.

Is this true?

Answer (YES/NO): NO